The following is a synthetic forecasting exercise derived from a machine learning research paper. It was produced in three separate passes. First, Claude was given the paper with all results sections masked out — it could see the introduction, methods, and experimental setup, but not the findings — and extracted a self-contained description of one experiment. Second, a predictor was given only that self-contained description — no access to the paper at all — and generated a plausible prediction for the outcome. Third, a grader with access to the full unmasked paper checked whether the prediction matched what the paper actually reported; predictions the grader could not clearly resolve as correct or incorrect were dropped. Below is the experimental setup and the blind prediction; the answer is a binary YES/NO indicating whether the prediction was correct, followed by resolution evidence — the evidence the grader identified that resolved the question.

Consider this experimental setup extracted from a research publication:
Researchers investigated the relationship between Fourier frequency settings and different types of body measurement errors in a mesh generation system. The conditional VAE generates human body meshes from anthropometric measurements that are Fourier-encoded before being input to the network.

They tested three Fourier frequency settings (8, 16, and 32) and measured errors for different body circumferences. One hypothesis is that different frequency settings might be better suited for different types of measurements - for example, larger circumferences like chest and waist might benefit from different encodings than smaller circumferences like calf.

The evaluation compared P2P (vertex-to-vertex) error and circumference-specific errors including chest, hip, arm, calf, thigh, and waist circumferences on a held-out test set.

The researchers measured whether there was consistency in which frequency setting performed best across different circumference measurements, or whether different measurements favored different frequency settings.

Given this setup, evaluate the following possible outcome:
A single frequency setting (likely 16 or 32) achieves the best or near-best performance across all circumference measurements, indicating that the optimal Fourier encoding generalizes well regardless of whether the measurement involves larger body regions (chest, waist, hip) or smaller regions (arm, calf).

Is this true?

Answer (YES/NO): NO